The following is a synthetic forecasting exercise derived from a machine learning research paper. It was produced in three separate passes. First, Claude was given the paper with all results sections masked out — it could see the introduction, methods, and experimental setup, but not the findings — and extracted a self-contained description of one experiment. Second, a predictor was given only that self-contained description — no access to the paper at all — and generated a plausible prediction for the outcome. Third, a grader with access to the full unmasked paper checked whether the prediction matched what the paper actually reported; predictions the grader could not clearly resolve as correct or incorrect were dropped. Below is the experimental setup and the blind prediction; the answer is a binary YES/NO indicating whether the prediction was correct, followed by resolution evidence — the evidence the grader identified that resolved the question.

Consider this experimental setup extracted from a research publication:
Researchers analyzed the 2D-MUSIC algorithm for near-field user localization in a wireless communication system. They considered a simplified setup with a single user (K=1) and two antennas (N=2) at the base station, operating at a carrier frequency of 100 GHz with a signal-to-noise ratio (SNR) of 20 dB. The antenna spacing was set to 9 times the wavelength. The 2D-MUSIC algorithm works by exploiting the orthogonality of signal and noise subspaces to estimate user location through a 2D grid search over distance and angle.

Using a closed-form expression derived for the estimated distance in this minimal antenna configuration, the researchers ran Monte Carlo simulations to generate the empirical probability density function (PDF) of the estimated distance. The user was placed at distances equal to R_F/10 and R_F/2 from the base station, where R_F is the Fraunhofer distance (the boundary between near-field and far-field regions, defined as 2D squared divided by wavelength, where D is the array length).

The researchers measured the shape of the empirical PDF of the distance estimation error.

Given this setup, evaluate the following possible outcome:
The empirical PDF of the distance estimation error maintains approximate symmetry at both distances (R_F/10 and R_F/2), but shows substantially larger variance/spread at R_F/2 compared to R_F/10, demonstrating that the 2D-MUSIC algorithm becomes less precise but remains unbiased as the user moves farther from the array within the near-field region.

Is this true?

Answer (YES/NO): NO